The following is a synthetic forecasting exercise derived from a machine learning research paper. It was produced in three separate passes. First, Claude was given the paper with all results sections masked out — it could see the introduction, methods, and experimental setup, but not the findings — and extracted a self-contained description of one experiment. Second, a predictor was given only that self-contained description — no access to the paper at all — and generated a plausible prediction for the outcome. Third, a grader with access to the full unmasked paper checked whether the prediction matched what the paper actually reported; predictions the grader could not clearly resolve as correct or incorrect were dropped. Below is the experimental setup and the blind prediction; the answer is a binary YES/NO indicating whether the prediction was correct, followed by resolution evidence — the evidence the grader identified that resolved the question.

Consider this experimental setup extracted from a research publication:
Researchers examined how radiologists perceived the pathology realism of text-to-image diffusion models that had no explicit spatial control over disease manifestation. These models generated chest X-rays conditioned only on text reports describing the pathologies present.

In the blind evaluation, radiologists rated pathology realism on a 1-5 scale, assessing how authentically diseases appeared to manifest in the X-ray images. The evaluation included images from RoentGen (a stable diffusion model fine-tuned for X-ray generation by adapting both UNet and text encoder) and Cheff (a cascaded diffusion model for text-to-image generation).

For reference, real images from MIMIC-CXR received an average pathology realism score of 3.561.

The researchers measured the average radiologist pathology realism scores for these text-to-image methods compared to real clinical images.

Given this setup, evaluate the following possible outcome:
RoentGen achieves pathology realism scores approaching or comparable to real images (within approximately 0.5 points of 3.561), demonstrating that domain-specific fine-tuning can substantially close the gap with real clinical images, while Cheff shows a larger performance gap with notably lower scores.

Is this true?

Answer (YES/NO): NO